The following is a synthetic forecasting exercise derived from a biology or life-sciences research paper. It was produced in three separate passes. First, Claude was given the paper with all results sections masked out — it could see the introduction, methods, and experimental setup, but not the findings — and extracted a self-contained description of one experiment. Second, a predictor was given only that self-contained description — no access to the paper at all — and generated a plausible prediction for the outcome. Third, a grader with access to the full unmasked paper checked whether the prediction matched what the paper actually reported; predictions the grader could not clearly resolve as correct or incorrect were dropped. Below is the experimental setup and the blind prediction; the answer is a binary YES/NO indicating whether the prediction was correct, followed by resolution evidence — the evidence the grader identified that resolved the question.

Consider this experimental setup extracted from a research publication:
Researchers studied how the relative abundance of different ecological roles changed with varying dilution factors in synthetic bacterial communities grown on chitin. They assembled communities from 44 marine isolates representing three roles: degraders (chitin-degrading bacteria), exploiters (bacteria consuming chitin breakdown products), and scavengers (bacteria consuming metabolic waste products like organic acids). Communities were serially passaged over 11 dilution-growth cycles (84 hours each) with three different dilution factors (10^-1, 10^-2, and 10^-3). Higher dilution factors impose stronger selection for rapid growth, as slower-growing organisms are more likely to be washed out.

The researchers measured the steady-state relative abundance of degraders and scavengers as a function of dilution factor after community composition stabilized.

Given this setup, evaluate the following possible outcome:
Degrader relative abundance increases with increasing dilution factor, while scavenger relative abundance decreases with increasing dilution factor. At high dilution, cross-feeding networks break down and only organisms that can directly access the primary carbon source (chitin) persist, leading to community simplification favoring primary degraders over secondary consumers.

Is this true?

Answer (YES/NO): YES